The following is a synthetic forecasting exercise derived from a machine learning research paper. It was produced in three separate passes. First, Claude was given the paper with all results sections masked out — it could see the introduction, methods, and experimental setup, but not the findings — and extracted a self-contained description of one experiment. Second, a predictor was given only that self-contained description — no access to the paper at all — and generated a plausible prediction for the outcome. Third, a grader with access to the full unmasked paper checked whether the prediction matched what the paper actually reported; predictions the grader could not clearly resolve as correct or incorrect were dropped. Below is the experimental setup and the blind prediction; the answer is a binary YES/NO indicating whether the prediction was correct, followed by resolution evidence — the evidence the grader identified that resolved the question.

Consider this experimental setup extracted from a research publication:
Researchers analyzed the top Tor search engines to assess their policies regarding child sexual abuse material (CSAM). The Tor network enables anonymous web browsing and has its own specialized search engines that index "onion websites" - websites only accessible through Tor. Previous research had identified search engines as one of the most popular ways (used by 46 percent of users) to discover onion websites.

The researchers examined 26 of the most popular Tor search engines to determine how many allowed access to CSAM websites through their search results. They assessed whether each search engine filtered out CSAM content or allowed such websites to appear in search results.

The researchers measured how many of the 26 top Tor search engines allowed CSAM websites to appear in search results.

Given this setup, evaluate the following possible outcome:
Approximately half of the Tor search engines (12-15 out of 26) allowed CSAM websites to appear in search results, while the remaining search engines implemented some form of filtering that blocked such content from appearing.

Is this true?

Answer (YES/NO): NO